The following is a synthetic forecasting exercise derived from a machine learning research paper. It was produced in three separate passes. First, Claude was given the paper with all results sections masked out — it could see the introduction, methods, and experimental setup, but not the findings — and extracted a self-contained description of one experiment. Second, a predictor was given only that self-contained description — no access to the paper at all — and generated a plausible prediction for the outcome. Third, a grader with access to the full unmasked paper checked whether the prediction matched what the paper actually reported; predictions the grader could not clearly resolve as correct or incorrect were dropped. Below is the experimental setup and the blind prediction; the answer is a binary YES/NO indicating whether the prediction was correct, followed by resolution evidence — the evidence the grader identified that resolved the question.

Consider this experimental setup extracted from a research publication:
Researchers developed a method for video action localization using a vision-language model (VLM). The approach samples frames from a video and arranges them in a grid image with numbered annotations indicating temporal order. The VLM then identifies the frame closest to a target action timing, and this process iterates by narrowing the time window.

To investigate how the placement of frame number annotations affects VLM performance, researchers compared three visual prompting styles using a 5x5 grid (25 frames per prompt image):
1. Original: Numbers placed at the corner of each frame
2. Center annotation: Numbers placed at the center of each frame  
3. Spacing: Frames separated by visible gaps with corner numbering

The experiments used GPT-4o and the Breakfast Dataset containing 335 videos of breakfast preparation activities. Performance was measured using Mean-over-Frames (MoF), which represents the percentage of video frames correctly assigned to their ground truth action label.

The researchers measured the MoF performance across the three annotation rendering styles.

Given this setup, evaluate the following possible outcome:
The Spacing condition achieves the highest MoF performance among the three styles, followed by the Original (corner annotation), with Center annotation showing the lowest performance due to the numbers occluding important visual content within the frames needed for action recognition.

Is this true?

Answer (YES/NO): NO